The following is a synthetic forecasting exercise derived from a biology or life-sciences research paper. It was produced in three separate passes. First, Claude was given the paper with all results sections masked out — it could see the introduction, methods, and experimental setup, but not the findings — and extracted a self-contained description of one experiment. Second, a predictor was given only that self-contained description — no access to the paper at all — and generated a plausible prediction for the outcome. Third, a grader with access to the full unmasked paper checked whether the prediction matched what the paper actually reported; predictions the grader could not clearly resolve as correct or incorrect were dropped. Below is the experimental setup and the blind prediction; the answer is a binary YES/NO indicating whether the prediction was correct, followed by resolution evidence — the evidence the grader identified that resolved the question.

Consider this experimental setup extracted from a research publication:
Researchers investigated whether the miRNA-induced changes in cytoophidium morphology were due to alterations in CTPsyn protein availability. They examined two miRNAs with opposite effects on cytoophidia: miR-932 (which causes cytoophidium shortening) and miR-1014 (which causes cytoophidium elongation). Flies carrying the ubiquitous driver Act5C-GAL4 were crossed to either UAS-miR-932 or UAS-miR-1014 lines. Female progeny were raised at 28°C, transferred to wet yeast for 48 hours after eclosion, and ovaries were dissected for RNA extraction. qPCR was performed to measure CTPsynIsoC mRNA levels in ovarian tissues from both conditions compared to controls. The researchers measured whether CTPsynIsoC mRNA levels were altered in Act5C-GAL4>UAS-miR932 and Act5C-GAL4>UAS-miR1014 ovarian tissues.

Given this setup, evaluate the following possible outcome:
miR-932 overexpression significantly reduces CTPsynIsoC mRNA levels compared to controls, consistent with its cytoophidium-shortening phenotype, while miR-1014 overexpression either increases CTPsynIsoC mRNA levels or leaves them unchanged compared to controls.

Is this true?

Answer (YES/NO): NO